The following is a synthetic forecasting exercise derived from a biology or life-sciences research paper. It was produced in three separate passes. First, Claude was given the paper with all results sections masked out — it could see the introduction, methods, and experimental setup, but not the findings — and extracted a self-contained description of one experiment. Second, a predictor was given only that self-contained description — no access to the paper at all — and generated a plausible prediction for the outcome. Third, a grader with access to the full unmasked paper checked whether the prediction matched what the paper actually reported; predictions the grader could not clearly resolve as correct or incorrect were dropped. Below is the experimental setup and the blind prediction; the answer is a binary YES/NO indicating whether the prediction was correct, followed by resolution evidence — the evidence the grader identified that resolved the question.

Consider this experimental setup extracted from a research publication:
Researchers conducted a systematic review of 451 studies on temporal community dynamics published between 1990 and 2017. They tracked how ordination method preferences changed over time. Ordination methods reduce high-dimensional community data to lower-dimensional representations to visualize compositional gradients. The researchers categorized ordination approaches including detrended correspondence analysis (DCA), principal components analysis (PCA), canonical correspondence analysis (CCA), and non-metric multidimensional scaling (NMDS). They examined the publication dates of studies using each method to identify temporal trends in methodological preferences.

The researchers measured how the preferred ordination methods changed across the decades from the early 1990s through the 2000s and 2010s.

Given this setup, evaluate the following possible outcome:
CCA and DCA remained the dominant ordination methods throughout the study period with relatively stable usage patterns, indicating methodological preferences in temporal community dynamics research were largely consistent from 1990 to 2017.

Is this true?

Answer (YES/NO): NO